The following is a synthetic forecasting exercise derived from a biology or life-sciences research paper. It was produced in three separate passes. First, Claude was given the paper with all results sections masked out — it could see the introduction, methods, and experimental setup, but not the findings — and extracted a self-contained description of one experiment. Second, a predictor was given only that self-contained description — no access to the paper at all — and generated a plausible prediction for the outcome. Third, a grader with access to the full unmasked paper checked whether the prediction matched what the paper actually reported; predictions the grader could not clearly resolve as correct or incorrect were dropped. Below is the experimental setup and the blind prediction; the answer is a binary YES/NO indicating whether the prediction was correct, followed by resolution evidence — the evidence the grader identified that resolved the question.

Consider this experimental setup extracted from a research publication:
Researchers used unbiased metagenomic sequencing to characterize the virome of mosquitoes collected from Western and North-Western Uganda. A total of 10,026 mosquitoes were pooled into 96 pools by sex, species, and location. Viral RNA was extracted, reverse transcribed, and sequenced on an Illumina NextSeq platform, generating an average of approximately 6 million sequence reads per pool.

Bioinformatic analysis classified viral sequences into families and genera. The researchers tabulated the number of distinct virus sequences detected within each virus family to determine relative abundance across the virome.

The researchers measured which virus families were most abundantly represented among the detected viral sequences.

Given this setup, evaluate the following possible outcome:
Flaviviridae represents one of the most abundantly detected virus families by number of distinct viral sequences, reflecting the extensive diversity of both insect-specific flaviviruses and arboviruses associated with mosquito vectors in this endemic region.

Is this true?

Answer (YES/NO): YES